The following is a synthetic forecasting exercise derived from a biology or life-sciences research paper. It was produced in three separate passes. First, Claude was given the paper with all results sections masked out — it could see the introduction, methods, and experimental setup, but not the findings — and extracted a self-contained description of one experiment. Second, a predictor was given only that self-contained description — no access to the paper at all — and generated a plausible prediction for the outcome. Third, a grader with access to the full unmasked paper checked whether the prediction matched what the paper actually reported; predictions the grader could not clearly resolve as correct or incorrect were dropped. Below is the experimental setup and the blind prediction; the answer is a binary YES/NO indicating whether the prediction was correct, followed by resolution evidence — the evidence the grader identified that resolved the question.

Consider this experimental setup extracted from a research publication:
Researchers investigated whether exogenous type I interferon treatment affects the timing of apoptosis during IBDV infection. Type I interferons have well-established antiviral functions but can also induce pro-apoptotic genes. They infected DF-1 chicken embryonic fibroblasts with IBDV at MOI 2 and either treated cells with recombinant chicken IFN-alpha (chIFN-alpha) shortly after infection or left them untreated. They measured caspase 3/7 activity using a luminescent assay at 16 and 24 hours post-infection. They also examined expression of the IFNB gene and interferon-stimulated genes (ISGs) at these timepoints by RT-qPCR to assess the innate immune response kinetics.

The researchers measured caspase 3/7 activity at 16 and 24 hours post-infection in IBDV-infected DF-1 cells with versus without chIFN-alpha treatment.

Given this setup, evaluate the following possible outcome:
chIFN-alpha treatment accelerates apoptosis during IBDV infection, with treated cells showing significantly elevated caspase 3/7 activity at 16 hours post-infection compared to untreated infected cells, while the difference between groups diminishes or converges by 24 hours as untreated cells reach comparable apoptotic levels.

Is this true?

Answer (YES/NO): YES